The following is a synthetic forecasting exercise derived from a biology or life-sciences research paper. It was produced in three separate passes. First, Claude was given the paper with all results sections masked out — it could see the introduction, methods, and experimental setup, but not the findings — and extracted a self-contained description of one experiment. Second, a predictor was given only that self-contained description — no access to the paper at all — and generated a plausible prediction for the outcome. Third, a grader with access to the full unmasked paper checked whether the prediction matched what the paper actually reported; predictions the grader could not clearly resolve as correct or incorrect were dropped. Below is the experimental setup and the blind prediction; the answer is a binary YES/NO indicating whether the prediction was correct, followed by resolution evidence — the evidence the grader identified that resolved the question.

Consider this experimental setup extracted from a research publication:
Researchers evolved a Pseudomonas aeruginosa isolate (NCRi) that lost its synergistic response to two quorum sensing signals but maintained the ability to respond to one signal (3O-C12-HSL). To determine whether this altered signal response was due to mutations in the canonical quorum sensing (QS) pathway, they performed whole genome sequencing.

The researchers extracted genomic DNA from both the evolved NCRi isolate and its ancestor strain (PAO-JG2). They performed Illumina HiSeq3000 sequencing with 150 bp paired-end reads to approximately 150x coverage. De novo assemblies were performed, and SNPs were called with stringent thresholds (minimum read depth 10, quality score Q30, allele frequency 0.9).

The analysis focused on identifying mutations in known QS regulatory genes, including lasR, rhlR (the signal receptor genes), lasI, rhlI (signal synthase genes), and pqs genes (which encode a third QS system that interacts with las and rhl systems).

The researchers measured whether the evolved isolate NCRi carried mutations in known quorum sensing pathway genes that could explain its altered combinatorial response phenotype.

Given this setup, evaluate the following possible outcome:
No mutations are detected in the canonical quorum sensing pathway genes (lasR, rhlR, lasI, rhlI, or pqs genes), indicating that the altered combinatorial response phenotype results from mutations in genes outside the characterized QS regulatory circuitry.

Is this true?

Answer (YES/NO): YES